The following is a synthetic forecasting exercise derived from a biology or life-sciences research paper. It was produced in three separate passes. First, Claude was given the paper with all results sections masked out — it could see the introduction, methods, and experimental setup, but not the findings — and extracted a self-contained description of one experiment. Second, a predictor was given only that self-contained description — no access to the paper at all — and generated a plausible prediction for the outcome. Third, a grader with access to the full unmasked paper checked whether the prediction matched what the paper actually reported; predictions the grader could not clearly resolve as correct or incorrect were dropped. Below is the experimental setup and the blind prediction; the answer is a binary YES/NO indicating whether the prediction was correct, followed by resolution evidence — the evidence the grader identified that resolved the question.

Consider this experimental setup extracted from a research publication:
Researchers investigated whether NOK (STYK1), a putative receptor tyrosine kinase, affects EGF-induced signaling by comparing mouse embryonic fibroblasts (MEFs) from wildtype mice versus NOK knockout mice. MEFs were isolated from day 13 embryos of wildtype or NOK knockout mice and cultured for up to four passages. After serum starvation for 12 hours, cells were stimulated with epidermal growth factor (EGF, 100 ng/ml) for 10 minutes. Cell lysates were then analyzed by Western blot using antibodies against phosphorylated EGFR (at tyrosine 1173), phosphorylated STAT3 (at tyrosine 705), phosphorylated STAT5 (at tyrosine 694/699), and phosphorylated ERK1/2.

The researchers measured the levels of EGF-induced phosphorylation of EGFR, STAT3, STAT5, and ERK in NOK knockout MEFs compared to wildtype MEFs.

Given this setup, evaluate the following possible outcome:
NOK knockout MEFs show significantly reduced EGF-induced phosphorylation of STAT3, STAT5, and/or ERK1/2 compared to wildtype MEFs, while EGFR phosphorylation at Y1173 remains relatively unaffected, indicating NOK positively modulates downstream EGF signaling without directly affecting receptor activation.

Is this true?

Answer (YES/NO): NO